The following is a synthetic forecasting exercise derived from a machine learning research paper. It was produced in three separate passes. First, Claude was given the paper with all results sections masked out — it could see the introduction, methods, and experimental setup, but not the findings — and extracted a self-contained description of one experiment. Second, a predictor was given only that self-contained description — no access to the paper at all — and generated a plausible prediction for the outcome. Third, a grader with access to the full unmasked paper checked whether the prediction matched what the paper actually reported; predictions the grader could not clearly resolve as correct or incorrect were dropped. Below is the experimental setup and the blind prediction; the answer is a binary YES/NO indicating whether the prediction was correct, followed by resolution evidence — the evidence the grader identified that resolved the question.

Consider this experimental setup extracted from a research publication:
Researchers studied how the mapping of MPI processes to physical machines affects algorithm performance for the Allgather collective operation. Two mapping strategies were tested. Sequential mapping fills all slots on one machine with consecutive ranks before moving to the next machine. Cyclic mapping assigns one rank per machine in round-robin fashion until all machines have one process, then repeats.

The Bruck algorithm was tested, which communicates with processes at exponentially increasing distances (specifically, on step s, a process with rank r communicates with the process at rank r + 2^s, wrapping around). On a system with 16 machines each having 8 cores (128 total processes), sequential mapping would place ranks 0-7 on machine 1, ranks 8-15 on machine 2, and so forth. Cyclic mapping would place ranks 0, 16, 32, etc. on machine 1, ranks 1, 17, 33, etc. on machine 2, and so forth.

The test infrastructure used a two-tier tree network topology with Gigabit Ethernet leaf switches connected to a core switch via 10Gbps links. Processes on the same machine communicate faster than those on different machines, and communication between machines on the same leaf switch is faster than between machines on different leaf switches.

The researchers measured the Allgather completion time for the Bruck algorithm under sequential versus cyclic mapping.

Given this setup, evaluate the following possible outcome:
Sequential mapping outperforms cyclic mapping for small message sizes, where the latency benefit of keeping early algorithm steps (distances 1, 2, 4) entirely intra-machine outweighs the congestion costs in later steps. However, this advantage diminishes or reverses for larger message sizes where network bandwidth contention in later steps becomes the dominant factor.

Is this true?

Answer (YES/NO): NO